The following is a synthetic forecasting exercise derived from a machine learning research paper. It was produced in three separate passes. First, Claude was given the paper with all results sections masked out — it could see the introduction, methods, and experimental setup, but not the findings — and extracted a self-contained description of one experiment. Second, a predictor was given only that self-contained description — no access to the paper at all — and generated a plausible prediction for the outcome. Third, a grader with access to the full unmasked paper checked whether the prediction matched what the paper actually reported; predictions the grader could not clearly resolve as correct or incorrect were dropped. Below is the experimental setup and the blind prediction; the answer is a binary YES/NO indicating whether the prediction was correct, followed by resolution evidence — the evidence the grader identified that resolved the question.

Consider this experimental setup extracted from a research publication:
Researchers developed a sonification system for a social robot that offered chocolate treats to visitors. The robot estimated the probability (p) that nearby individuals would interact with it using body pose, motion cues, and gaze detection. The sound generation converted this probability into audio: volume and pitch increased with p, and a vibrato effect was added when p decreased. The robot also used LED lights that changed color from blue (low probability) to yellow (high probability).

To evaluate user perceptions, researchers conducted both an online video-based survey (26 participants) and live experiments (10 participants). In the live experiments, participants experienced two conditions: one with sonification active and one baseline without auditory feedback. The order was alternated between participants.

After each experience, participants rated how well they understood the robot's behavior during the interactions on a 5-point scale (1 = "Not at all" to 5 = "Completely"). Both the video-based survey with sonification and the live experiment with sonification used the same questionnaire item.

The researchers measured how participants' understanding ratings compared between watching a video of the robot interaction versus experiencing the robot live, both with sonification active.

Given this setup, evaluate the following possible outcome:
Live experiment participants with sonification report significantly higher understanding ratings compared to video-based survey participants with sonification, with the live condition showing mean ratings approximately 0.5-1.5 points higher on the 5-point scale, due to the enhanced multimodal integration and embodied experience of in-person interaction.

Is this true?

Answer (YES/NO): NO